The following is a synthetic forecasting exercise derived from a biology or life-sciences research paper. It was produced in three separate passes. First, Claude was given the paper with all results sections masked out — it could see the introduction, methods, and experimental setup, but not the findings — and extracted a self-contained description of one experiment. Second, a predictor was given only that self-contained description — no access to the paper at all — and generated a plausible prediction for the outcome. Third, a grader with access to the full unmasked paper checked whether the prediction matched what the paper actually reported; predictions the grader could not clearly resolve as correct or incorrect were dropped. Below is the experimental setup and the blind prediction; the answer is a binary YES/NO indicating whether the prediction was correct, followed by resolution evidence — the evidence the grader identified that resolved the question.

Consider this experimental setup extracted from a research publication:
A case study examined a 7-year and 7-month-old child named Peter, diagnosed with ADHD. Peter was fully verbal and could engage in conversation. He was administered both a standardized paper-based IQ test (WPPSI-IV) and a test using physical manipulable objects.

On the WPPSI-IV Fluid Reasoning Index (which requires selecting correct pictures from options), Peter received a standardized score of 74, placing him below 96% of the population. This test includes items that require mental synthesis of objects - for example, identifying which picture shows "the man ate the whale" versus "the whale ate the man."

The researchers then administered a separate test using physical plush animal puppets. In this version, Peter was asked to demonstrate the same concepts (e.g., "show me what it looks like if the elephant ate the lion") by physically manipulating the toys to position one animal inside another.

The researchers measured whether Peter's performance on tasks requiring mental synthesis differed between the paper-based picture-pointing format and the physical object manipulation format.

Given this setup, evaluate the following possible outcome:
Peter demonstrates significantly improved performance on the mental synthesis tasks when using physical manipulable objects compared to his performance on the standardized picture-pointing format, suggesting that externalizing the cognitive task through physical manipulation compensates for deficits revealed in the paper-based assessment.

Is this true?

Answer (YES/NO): YES